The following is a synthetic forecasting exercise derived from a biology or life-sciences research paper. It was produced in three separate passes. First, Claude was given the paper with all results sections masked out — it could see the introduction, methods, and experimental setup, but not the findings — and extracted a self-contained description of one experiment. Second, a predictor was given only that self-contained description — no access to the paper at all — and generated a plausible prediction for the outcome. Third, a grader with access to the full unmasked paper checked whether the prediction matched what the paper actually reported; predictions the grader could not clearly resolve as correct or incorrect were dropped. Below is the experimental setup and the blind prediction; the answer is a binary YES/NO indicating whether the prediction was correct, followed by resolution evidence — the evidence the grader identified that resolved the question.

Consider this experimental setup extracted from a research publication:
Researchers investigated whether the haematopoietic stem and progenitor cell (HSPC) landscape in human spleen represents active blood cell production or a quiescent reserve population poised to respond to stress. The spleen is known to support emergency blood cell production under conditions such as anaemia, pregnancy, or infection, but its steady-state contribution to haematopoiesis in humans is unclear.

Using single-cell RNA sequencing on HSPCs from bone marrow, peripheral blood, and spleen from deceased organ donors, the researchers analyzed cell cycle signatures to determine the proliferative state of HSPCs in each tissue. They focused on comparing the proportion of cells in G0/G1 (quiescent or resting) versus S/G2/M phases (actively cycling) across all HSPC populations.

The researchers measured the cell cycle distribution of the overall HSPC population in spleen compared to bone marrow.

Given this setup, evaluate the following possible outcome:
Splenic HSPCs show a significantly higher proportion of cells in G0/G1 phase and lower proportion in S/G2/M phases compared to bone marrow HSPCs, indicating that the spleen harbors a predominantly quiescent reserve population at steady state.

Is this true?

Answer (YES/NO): YES